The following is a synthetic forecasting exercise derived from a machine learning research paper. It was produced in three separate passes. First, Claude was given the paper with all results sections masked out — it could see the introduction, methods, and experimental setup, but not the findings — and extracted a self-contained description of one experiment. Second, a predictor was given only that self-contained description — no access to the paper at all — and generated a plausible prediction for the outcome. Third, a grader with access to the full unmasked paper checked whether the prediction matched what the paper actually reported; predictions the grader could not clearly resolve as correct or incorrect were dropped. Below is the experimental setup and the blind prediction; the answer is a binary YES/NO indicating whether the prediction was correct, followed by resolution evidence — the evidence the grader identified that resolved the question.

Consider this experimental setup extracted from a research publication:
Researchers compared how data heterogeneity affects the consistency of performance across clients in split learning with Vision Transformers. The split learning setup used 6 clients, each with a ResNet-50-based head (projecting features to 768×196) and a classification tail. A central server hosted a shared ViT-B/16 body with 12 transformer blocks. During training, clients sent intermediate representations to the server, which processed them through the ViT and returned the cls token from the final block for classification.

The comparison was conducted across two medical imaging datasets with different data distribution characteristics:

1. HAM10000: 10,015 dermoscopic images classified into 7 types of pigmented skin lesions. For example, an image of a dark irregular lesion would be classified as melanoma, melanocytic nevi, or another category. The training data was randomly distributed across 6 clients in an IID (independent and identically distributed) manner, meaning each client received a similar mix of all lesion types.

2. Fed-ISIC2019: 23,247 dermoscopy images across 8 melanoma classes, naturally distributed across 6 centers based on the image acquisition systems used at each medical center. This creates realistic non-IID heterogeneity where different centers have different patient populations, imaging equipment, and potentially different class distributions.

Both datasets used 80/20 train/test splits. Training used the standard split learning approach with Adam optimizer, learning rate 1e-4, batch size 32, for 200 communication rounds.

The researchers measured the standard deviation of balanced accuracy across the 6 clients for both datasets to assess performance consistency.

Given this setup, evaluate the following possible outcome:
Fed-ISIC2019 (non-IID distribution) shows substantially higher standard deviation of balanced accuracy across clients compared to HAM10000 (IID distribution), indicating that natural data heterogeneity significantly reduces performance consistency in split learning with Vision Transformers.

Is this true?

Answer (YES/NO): YES